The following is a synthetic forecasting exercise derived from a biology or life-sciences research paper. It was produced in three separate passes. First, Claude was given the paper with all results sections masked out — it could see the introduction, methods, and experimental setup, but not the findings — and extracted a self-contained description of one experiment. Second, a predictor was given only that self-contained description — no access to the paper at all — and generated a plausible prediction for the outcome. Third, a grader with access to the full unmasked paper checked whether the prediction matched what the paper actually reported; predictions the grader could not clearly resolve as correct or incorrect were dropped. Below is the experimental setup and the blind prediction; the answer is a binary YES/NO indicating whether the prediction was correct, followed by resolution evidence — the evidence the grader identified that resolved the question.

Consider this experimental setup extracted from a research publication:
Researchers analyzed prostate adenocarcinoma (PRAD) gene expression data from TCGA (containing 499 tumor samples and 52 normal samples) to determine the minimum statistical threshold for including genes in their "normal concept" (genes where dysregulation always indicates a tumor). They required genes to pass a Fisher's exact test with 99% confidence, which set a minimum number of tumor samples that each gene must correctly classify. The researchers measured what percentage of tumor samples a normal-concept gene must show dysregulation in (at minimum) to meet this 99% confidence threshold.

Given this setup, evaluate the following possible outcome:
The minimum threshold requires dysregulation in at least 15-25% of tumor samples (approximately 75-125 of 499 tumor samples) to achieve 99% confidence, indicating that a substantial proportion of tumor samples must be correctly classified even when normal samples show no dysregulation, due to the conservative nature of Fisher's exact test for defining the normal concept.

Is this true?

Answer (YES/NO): NO